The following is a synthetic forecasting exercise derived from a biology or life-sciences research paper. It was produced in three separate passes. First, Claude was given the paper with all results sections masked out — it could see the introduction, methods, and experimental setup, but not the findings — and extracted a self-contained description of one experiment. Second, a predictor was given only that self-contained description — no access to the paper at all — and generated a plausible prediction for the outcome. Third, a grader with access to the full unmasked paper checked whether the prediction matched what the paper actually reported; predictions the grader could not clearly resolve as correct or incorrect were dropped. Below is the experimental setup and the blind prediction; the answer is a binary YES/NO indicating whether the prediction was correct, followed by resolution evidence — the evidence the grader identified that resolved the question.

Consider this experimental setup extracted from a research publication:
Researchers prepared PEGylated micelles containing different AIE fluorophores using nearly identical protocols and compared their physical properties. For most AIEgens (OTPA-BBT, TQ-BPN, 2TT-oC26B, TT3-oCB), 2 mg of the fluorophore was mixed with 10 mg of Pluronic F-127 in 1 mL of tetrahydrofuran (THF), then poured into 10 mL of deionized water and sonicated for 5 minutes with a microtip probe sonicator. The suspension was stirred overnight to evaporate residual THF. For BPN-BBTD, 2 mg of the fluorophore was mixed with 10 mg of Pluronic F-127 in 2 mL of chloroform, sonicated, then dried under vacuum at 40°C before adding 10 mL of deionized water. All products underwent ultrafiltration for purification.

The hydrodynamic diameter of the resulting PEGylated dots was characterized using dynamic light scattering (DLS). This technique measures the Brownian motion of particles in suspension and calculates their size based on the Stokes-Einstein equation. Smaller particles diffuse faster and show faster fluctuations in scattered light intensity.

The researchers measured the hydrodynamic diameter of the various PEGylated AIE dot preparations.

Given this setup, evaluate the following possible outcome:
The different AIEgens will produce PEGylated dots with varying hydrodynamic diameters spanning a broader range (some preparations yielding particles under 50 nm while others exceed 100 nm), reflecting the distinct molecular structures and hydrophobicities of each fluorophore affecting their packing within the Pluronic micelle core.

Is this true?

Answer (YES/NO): NO